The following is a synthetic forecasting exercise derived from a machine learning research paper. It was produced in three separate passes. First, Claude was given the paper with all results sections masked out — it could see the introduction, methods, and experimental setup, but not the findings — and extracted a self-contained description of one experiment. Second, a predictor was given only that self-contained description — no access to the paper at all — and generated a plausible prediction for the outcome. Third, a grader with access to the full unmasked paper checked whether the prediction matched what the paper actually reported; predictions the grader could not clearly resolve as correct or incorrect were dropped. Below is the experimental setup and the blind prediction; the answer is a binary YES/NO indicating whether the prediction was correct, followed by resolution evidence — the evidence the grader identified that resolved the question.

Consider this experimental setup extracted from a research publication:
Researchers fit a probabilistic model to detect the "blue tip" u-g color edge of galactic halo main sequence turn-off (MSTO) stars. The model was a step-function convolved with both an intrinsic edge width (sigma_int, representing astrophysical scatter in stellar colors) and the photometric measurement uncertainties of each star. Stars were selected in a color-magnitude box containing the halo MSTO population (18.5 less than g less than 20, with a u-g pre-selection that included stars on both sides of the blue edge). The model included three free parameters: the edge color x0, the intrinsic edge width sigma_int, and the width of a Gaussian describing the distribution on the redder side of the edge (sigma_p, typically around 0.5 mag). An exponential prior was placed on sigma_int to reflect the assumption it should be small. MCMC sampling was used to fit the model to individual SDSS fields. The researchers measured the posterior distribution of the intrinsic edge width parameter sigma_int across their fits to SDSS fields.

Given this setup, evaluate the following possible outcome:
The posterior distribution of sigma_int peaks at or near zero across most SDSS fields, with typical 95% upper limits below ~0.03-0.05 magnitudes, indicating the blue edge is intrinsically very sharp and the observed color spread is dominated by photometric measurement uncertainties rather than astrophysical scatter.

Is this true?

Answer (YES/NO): YES